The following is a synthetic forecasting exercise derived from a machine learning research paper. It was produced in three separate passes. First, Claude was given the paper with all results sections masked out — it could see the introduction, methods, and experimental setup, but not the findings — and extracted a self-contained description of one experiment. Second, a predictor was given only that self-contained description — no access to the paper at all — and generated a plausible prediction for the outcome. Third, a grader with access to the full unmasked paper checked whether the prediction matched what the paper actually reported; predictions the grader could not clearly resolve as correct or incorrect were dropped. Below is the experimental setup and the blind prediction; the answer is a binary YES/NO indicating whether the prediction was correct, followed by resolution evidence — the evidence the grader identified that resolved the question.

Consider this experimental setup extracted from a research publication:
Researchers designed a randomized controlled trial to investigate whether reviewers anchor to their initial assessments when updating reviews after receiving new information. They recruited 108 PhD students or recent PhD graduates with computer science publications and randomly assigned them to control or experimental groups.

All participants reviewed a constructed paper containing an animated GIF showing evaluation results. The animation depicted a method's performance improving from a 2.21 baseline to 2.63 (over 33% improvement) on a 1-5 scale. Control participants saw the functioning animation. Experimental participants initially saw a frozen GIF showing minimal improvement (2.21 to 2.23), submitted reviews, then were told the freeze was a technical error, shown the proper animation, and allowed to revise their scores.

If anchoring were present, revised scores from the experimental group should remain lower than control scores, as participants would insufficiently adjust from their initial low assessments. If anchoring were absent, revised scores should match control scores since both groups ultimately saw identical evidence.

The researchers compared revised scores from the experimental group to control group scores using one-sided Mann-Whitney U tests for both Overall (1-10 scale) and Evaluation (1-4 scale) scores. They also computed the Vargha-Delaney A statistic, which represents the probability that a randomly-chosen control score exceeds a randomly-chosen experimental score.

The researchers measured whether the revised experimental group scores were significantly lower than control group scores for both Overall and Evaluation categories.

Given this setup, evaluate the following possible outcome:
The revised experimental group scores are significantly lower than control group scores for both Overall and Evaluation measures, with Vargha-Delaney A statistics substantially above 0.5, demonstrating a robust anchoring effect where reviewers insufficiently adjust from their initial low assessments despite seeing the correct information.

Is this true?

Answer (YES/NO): NO